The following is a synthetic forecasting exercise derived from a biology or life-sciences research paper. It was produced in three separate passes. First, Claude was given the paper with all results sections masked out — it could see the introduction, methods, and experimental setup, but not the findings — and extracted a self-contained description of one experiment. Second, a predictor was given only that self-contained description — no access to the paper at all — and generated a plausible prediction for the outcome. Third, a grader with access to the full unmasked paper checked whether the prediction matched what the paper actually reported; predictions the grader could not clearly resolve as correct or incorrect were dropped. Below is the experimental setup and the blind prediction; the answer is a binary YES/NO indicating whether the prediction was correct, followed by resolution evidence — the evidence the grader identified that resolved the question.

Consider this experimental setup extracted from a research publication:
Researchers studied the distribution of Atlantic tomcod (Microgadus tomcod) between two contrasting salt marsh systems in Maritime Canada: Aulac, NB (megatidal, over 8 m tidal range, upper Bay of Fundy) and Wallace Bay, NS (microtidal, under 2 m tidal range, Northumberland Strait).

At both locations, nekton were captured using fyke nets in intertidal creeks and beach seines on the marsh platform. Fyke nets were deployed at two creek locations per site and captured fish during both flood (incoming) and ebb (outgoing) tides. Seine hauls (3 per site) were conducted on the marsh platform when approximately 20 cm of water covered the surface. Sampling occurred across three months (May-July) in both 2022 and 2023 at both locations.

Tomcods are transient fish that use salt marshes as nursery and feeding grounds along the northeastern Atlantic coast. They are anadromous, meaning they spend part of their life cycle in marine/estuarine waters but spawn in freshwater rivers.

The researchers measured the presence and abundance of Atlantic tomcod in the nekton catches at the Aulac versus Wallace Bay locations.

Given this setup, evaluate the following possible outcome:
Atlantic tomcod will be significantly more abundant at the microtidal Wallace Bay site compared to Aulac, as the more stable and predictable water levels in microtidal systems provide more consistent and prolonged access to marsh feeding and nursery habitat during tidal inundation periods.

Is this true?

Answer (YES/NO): NO